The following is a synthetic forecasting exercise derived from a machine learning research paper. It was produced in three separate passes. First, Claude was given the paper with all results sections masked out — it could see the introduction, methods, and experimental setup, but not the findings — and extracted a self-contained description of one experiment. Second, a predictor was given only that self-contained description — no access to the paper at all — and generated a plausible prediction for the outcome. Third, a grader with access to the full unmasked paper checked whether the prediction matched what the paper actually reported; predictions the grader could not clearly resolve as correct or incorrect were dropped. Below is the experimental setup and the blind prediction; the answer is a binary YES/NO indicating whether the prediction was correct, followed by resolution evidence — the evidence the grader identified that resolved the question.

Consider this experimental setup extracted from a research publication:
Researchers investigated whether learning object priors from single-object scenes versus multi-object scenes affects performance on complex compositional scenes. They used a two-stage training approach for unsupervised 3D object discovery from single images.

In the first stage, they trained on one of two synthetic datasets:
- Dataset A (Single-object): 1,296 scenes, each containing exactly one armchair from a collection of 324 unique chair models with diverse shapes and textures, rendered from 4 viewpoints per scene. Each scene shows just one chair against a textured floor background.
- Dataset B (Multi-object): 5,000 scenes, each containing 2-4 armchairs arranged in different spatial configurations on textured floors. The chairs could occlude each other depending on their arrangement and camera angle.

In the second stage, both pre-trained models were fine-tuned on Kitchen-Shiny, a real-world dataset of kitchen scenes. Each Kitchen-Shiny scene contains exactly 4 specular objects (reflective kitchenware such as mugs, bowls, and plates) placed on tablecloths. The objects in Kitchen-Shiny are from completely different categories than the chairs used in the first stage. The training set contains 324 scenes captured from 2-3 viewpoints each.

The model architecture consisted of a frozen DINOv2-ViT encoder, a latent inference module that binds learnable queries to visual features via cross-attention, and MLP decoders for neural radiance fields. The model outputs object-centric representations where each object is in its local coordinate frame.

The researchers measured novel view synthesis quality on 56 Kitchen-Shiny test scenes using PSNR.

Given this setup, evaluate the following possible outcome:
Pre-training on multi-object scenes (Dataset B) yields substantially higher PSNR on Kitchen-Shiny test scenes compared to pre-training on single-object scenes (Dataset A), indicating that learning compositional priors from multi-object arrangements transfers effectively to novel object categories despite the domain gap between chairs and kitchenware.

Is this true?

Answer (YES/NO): NO